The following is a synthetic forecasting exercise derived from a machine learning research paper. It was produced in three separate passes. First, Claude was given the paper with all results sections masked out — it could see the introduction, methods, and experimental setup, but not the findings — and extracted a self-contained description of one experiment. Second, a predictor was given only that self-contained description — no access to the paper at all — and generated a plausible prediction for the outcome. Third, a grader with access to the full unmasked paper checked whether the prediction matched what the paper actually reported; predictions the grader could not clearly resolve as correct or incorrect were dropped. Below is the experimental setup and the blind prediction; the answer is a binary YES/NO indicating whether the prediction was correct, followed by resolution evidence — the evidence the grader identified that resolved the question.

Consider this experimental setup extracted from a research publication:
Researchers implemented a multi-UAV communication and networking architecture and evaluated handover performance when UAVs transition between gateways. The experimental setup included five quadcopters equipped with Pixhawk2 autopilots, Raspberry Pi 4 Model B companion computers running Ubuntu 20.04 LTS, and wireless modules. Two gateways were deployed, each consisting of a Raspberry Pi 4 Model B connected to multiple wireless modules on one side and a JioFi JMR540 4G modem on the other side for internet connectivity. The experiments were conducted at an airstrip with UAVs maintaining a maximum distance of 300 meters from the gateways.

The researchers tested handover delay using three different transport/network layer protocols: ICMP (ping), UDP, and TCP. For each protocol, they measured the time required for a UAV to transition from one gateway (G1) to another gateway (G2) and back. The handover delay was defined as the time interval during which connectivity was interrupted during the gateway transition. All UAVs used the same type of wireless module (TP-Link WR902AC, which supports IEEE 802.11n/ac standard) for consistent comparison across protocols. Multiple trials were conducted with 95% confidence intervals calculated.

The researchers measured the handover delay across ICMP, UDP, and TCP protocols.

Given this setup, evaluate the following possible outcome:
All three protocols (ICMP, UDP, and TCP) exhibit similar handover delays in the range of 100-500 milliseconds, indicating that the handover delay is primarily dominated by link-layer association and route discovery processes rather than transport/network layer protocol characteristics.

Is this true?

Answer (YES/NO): NO